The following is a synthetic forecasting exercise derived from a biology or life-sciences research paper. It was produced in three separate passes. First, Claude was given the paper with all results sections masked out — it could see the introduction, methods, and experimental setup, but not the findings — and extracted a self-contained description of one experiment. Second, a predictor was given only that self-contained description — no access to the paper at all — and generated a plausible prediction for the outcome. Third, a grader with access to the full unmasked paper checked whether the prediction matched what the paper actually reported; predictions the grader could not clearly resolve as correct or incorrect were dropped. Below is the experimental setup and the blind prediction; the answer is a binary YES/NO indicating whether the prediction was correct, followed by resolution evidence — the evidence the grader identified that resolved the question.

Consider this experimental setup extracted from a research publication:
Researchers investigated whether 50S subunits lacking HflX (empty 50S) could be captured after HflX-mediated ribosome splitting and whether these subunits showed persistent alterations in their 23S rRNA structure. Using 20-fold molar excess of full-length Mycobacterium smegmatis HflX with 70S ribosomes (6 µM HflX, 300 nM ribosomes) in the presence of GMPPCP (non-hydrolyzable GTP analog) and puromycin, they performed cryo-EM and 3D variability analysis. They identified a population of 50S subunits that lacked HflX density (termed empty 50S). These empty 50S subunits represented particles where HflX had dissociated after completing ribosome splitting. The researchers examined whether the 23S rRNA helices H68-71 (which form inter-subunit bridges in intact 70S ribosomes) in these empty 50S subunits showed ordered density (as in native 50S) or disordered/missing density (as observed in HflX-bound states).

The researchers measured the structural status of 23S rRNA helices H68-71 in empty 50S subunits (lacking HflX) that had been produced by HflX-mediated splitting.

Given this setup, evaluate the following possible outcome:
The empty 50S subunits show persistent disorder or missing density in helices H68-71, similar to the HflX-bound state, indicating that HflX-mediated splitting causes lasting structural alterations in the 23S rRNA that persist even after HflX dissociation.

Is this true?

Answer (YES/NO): YES